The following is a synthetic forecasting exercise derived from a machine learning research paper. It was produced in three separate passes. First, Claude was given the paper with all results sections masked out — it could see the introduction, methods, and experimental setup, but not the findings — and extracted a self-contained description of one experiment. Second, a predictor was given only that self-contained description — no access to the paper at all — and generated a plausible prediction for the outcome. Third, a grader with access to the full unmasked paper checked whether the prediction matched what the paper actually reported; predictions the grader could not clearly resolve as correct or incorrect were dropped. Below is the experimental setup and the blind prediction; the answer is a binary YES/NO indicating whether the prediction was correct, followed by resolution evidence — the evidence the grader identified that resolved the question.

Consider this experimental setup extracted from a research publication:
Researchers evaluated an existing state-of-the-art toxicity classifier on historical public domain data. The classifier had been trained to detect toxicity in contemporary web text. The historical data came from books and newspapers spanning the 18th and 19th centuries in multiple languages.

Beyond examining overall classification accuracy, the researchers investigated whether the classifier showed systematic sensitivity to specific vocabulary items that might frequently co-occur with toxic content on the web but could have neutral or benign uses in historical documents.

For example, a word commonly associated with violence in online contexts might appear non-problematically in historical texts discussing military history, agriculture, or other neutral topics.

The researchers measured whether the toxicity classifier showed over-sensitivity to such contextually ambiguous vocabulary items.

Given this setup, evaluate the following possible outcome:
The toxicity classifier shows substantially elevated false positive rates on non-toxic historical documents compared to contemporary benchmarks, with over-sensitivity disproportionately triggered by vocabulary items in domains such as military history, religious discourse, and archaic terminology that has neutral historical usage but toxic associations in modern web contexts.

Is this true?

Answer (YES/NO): NO